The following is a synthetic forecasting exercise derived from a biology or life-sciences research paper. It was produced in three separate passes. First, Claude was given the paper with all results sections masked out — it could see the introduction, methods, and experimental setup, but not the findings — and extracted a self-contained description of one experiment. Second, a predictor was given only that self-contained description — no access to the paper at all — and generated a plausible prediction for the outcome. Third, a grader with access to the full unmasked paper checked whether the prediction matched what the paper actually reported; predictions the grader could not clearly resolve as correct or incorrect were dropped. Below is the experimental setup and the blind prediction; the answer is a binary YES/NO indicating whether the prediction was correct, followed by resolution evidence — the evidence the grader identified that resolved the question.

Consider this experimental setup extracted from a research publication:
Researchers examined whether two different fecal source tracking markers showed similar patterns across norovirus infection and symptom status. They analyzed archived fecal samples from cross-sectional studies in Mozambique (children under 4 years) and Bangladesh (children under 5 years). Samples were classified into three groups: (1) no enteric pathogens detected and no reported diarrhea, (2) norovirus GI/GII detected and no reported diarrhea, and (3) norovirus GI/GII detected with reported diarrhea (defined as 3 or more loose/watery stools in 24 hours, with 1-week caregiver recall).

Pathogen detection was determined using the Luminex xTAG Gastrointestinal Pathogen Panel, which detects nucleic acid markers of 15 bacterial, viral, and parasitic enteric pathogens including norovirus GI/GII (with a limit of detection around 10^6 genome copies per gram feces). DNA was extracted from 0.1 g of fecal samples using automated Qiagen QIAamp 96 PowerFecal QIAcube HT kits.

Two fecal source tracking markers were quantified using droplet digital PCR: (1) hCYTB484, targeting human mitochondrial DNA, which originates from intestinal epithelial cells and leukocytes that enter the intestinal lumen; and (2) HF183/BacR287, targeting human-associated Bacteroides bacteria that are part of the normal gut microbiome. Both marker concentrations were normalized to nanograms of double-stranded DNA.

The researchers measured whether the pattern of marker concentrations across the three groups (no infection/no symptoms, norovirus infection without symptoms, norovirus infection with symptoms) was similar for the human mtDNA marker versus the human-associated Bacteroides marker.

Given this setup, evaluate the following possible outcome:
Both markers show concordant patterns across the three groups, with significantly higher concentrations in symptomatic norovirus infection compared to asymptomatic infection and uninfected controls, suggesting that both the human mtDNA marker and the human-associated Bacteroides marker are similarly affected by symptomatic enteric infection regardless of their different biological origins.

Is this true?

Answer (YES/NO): NO